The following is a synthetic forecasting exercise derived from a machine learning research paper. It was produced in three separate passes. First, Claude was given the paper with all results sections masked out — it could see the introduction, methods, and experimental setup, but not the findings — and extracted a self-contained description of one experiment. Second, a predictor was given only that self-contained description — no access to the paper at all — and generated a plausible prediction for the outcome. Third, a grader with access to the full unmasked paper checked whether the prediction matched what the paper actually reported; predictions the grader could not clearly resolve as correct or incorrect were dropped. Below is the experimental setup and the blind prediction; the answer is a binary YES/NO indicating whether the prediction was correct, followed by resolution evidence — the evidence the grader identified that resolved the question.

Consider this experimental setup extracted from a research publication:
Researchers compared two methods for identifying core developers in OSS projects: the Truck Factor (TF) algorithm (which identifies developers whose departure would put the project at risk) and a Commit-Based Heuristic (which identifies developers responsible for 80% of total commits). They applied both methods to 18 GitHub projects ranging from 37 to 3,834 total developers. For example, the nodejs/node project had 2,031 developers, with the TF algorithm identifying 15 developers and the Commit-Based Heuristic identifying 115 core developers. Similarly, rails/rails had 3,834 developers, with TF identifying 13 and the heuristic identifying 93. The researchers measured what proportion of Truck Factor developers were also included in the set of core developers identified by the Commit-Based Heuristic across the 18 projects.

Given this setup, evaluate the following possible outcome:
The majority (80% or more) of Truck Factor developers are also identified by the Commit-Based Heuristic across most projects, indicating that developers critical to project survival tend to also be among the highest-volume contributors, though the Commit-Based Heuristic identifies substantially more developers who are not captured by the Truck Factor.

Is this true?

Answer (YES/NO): YES